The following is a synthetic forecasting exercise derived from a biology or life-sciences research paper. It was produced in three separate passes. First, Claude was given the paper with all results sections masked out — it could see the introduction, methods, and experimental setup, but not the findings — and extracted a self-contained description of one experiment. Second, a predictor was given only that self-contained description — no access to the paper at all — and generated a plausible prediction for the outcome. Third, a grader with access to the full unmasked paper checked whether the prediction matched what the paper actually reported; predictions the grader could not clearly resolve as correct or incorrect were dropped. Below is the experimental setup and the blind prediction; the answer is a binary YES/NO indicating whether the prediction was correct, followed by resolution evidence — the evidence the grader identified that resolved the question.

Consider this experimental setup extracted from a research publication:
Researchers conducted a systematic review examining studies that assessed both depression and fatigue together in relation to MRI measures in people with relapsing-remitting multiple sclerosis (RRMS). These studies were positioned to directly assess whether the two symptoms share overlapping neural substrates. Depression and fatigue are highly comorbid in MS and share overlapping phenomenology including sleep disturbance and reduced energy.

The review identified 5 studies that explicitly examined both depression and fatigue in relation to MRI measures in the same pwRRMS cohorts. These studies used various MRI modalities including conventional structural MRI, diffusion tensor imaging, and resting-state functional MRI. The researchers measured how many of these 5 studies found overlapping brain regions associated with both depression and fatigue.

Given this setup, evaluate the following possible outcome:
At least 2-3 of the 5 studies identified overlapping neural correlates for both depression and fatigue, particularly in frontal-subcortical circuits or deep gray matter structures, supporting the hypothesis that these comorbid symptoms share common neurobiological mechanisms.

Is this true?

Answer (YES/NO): YES